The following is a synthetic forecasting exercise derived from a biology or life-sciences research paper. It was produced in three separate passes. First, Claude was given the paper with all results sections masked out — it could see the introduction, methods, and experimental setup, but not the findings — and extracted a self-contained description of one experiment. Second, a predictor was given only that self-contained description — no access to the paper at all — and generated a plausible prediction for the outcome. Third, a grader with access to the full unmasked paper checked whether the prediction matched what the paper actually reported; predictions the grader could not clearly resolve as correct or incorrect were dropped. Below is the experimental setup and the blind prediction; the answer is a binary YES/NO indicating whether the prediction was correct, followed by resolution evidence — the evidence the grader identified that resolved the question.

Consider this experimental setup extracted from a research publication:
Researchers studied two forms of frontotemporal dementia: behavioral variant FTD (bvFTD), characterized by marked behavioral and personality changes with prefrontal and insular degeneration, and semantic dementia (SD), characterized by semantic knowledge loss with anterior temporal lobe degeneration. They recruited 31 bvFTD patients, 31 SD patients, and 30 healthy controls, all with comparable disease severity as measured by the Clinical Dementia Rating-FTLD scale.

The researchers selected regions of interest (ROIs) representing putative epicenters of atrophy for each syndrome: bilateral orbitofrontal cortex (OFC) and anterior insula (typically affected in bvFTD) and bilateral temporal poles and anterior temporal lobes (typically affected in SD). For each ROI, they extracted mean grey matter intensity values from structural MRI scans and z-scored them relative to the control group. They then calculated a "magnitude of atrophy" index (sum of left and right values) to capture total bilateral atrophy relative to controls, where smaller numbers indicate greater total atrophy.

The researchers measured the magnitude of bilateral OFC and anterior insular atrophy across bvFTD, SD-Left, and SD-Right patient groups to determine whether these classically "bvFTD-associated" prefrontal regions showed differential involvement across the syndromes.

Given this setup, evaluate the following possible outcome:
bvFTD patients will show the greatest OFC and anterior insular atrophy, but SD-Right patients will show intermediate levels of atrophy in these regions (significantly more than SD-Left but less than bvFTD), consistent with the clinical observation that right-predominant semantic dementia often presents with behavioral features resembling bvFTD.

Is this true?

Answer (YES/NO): NO